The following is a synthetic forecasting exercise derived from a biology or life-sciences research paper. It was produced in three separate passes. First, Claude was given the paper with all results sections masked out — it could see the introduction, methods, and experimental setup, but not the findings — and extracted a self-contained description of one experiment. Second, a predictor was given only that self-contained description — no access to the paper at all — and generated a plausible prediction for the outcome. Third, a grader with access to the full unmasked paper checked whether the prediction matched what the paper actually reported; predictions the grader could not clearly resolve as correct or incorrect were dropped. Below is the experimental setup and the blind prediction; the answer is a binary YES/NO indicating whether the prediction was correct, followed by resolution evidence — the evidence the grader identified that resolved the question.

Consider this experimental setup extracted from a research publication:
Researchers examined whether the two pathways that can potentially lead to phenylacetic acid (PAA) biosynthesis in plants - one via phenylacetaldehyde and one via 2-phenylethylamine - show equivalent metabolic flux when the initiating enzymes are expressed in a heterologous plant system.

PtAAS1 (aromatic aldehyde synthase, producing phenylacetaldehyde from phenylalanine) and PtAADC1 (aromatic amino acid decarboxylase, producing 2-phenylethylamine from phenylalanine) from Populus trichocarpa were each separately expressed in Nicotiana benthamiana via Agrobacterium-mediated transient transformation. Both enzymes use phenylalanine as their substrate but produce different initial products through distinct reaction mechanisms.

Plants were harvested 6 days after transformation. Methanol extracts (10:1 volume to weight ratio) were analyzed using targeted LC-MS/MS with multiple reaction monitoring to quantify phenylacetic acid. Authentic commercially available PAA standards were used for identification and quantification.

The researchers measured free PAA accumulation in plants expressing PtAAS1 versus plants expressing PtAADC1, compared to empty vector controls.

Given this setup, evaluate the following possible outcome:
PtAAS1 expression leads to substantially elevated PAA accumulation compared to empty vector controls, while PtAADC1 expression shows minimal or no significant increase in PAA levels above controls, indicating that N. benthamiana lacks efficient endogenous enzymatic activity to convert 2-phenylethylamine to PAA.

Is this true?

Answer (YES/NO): YES